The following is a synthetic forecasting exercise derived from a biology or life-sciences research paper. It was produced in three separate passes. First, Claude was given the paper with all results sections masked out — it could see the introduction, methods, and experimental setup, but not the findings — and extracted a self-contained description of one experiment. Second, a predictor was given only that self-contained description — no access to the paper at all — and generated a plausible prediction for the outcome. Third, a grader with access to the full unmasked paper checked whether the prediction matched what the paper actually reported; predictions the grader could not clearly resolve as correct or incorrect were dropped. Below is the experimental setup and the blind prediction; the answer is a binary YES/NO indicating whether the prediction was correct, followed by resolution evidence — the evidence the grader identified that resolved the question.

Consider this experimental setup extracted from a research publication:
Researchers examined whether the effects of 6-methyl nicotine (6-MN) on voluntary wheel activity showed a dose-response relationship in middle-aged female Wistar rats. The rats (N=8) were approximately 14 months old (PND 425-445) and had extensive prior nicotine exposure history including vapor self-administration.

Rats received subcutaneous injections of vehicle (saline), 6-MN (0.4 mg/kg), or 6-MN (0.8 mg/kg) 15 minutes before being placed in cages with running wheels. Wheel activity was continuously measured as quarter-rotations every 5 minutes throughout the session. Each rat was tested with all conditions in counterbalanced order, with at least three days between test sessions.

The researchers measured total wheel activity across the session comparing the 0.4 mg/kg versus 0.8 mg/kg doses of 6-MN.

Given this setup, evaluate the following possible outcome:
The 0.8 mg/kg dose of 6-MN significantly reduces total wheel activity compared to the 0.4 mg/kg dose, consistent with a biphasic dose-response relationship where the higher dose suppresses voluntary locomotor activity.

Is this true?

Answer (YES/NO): NO